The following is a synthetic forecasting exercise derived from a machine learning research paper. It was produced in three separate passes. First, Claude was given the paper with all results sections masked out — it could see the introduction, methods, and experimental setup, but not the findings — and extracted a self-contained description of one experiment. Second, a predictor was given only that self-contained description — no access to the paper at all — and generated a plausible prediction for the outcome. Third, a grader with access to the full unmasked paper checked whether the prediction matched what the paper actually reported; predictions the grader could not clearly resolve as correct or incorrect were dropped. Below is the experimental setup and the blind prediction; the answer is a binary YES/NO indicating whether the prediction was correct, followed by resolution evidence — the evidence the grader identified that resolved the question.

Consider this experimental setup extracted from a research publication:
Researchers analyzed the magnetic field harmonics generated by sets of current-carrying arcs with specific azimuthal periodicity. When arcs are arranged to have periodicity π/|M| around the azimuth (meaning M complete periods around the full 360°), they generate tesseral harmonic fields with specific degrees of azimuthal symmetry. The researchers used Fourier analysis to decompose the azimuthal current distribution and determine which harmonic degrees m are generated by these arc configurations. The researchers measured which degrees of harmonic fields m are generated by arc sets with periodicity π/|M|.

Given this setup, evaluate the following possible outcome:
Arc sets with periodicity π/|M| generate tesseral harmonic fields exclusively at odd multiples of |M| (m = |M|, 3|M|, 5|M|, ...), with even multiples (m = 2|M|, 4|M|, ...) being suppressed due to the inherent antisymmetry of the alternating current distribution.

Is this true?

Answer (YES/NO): YES